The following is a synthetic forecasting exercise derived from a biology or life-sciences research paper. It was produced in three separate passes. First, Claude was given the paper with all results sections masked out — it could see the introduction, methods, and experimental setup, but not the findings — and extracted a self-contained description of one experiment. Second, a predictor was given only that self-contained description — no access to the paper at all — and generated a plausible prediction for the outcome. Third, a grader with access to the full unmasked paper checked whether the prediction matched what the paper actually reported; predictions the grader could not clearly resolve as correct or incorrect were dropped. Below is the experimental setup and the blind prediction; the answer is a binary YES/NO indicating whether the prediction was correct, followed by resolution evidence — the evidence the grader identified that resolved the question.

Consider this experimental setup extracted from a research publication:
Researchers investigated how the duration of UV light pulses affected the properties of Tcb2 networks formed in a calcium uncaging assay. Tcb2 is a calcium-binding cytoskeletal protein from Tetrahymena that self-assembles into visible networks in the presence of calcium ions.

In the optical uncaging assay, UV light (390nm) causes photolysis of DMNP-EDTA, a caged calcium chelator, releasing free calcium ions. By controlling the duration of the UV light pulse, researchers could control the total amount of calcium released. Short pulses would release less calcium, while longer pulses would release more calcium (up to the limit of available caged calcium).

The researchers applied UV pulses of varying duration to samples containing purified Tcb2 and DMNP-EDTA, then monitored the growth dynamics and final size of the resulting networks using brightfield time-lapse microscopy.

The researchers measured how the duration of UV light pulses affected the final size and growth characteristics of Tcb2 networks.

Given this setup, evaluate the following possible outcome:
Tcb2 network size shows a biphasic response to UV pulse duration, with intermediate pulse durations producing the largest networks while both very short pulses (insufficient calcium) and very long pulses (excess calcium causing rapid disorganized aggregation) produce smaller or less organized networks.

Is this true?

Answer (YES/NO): NO